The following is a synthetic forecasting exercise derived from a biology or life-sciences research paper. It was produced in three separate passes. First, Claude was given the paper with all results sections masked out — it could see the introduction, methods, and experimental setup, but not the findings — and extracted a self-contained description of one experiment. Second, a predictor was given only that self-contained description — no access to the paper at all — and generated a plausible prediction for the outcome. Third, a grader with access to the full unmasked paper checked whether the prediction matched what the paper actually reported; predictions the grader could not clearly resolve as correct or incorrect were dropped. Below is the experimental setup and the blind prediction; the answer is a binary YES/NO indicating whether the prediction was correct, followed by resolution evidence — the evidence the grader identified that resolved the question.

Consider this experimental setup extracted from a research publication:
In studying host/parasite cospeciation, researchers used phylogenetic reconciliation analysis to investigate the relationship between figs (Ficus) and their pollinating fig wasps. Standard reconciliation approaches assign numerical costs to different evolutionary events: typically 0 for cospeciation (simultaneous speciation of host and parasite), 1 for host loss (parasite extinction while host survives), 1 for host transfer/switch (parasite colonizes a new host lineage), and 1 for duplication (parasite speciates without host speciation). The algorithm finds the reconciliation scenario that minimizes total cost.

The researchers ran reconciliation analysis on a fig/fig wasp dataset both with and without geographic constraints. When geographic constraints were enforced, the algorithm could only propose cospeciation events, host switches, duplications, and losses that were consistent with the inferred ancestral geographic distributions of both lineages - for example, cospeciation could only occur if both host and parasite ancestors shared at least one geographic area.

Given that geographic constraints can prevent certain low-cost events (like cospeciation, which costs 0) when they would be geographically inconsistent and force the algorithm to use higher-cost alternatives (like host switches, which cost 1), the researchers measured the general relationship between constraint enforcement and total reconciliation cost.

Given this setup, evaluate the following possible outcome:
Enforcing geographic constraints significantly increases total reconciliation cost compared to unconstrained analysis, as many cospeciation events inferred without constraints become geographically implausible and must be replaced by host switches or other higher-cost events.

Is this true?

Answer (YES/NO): NO